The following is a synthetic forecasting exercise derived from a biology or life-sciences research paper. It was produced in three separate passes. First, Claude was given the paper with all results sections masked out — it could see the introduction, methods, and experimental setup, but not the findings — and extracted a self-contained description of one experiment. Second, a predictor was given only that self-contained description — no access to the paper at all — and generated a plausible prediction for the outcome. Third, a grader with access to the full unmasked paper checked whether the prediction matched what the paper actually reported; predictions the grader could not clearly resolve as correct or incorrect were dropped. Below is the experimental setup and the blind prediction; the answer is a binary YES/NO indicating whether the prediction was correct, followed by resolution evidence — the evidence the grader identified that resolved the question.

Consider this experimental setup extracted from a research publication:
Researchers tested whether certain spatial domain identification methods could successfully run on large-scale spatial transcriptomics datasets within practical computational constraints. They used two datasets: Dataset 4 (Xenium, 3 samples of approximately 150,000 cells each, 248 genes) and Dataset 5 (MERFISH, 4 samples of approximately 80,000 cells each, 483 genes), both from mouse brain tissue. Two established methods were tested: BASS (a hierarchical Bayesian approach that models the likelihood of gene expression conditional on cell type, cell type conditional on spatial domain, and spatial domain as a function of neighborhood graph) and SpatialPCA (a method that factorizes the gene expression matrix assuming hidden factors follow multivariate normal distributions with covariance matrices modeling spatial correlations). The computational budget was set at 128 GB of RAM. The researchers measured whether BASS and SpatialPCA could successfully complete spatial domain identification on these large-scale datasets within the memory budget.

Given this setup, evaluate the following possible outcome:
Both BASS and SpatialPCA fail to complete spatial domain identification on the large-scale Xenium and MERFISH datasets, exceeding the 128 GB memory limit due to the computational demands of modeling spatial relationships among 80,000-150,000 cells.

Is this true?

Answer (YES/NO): YES